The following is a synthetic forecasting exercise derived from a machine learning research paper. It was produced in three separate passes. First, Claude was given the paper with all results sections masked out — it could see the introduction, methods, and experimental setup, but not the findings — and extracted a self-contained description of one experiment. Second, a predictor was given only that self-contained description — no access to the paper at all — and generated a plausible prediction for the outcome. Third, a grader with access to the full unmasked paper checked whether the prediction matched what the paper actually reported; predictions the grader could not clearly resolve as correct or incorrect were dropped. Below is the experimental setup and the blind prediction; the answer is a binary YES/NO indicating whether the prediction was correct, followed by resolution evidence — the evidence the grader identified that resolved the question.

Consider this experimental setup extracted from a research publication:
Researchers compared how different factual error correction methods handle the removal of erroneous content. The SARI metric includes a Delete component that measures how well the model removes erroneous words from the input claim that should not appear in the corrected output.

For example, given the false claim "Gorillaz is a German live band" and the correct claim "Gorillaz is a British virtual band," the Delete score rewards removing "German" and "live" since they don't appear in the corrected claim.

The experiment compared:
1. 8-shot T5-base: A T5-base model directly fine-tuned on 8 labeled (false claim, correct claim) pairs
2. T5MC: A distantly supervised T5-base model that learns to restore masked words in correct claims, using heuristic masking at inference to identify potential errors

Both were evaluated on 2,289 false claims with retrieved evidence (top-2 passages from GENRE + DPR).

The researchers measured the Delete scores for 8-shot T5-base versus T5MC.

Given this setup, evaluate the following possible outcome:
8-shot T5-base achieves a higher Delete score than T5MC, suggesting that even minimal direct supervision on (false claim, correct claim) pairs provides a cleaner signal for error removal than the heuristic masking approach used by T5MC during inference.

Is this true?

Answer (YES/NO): YES